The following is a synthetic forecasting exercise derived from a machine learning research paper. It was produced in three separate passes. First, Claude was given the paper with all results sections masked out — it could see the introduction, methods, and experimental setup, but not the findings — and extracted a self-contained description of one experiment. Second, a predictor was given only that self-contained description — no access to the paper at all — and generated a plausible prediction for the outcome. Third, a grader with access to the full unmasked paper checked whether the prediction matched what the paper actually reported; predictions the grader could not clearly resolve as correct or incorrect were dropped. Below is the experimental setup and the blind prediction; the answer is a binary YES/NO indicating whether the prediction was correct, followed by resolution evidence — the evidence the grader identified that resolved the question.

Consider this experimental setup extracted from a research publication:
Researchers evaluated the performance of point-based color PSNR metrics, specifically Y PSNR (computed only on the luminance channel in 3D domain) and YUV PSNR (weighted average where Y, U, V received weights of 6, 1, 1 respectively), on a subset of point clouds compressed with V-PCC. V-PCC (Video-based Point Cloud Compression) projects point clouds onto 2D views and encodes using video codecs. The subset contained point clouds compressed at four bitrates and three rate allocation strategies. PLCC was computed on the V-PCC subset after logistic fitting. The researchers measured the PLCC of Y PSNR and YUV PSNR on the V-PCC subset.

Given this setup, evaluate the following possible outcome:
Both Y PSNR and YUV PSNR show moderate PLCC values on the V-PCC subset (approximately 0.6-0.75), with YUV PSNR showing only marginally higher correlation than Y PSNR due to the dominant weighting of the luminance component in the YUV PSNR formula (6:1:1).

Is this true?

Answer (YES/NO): NO